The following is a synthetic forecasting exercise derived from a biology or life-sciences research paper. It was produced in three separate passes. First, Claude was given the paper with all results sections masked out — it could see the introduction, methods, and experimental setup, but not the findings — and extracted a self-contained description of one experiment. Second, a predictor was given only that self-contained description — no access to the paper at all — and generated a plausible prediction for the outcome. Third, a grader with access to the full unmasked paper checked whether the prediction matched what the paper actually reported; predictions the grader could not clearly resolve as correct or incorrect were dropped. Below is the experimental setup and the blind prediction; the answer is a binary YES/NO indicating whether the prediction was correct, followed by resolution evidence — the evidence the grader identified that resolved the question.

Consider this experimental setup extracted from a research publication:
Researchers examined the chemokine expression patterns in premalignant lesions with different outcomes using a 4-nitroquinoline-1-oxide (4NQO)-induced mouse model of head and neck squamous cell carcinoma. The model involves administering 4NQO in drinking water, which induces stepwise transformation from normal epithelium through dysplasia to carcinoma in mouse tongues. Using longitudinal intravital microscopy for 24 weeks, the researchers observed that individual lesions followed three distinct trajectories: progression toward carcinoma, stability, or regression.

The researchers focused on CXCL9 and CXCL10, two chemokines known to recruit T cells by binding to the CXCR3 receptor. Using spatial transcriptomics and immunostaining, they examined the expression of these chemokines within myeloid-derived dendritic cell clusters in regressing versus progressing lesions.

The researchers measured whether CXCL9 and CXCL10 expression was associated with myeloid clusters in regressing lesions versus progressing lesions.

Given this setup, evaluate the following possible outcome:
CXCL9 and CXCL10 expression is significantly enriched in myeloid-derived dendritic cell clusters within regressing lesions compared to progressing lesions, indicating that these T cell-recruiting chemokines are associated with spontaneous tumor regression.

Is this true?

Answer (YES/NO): YES